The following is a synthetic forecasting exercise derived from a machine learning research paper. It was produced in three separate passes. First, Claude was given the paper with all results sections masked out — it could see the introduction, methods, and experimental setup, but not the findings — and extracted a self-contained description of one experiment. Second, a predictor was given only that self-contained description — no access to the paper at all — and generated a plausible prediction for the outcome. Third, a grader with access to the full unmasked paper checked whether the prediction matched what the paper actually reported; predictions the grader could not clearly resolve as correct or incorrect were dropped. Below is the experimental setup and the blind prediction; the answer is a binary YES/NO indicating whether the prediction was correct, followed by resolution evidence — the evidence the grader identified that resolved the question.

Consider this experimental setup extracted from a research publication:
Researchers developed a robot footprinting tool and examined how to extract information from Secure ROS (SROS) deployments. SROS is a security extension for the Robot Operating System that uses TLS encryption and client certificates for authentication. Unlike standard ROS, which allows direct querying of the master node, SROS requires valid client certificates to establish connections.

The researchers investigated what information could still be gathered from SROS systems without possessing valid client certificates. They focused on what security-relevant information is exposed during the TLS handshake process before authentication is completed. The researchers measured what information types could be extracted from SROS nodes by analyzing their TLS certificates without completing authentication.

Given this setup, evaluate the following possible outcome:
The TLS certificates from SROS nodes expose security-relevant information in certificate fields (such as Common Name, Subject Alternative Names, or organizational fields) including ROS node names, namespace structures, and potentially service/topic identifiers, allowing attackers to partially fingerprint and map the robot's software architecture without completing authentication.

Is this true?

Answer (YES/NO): YES